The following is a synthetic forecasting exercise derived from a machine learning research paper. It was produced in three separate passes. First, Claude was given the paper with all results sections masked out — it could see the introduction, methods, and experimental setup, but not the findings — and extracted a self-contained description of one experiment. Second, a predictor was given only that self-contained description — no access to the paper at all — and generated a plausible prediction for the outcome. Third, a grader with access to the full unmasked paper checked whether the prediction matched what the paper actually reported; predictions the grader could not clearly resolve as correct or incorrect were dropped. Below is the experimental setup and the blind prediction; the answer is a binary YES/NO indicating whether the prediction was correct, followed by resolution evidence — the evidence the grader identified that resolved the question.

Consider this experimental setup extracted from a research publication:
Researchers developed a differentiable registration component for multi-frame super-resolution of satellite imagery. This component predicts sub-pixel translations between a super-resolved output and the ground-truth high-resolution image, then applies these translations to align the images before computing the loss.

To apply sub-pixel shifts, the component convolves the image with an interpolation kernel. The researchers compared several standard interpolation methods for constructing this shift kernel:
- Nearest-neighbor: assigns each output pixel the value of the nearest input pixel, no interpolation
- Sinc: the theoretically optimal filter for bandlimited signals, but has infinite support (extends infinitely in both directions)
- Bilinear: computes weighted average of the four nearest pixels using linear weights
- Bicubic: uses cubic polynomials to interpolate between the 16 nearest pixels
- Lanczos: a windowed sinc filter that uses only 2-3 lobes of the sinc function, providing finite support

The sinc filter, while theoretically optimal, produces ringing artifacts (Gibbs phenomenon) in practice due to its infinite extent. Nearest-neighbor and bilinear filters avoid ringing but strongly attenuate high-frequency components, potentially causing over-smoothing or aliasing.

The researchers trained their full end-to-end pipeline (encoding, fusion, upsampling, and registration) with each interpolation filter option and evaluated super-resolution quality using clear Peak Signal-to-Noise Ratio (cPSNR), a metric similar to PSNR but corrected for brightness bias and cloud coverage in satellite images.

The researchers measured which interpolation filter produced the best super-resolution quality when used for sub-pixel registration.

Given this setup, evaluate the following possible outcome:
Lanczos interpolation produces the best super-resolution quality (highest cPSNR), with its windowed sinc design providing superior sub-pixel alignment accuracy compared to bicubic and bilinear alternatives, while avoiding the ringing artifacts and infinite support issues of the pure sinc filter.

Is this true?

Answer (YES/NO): YES